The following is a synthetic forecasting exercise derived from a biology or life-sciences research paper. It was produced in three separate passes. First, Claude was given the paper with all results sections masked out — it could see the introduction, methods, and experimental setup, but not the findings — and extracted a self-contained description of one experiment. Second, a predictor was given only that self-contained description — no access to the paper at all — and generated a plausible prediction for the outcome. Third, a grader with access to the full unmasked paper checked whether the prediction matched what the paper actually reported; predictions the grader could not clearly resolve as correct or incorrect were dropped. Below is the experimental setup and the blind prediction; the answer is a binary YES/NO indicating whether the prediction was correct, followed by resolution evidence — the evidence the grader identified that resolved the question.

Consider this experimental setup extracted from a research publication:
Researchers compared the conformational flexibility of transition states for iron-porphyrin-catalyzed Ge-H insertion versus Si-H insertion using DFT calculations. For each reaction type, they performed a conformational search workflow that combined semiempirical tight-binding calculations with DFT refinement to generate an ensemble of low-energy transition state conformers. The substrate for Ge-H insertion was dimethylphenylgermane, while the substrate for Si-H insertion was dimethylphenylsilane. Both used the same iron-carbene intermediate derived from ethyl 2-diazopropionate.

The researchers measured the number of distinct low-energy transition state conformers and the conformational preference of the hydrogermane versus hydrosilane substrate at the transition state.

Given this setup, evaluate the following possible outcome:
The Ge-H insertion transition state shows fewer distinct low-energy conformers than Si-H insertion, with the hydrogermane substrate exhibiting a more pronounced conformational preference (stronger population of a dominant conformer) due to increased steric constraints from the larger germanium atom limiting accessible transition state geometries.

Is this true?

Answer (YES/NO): NO